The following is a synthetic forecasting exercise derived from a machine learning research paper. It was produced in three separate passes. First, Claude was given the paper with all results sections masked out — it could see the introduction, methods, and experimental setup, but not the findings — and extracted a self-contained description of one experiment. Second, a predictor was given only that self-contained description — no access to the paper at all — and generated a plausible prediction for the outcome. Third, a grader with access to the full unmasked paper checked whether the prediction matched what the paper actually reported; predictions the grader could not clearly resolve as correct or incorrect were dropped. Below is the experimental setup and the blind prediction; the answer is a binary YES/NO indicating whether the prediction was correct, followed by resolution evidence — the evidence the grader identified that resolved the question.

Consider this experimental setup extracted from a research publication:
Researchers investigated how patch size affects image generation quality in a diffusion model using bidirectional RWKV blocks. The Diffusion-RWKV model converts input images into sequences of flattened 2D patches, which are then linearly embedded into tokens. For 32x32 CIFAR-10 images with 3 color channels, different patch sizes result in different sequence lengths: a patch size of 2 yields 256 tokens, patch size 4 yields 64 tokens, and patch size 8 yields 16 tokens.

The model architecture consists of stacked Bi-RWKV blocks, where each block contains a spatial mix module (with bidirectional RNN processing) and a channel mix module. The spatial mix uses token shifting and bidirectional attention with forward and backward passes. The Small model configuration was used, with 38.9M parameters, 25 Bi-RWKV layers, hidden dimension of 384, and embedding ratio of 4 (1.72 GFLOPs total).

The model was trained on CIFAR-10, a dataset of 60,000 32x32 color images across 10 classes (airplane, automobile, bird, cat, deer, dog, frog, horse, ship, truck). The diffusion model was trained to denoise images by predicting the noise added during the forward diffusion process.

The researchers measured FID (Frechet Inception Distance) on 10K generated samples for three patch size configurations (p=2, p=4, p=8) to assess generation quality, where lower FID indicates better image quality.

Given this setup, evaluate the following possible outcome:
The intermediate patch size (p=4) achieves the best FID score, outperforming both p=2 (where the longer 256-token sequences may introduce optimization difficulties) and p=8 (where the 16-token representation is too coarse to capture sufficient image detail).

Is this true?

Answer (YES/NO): NO